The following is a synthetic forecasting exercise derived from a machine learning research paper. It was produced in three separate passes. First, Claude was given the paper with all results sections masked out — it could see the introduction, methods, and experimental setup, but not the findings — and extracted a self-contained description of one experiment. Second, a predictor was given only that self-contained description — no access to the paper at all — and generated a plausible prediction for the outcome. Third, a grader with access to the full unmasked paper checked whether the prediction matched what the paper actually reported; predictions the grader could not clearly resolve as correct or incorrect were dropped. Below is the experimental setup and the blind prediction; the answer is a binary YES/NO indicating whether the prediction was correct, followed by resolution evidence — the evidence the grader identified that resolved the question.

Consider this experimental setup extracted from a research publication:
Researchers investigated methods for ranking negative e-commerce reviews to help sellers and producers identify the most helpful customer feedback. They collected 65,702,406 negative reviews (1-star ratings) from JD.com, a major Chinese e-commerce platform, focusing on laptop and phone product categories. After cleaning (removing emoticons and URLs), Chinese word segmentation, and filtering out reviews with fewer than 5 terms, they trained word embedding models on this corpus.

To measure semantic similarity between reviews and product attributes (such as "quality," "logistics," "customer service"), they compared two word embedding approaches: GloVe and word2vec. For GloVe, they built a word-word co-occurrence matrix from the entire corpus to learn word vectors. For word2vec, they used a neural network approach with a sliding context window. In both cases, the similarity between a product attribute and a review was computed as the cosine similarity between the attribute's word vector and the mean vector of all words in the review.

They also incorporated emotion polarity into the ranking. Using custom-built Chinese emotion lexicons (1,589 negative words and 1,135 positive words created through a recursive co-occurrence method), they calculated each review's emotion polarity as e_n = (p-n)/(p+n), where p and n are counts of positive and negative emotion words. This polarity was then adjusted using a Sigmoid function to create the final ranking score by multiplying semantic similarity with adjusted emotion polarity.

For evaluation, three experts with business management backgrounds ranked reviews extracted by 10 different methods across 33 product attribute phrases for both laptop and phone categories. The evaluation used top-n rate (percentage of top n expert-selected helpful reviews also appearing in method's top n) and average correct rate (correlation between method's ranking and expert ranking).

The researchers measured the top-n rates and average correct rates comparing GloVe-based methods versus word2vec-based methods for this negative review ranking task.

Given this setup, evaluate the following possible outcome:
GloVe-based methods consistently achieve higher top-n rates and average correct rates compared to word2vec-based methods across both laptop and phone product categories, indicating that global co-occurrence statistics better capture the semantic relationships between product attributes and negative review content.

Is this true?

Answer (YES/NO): NO